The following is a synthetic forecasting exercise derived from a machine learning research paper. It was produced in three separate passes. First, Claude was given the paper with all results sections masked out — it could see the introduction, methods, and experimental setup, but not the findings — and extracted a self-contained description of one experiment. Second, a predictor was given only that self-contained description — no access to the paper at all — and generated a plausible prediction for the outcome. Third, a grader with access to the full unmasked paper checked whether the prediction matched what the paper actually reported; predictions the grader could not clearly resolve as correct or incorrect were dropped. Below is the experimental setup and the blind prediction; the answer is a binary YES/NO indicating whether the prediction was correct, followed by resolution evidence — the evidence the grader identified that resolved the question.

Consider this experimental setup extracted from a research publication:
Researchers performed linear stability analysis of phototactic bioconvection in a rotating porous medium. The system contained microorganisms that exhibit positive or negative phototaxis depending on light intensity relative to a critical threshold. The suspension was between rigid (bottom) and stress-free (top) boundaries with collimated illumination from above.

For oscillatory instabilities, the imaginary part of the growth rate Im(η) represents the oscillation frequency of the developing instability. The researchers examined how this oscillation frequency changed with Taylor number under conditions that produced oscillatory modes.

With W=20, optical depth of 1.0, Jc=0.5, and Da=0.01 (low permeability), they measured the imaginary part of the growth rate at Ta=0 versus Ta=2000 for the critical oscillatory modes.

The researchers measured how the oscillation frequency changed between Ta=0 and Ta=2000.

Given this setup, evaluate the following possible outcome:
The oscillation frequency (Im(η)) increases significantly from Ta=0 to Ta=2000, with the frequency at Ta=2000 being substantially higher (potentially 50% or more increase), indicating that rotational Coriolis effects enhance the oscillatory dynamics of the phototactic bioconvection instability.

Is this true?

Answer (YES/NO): NO